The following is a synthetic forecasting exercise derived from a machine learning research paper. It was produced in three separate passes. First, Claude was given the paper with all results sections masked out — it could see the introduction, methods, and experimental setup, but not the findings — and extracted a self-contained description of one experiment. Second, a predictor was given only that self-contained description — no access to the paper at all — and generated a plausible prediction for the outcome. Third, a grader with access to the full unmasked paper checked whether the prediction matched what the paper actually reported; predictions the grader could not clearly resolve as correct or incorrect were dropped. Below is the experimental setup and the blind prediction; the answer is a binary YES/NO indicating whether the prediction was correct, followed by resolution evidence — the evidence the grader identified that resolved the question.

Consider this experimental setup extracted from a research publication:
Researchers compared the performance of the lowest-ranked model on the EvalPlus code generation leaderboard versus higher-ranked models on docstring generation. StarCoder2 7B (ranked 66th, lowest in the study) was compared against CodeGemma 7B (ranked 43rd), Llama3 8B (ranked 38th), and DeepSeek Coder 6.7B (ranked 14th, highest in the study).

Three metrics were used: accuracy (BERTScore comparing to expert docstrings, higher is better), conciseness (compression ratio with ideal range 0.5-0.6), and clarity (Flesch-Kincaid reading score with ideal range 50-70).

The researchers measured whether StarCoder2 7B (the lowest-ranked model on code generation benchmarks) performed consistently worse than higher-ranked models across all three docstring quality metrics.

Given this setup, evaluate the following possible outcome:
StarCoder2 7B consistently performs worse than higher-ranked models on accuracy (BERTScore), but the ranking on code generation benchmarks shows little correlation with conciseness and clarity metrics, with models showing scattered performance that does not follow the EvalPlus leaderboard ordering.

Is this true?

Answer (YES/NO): NO